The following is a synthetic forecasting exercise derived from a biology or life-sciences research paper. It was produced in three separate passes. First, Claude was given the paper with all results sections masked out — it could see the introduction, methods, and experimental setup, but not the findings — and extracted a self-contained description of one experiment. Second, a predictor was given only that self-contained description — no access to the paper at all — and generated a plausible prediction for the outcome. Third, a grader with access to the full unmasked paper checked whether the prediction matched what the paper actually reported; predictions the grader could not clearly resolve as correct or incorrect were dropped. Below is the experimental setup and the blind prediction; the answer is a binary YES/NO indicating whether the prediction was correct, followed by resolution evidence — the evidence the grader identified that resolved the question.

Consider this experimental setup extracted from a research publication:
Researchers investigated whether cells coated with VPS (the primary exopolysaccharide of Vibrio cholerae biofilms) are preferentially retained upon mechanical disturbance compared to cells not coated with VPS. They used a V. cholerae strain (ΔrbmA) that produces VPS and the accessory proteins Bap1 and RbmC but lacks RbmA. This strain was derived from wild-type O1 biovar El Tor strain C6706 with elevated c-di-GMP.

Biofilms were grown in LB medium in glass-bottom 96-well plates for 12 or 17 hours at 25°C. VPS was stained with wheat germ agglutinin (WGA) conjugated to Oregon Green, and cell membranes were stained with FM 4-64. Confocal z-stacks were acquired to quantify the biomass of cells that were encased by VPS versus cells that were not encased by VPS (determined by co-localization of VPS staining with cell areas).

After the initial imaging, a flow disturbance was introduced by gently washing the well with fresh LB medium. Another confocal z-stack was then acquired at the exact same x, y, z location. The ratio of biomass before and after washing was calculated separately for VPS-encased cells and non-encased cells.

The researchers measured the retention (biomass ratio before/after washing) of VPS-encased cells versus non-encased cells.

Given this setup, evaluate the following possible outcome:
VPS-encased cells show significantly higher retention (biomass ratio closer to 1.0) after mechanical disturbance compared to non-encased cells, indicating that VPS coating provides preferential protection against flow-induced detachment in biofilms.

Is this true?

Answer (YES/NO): YES